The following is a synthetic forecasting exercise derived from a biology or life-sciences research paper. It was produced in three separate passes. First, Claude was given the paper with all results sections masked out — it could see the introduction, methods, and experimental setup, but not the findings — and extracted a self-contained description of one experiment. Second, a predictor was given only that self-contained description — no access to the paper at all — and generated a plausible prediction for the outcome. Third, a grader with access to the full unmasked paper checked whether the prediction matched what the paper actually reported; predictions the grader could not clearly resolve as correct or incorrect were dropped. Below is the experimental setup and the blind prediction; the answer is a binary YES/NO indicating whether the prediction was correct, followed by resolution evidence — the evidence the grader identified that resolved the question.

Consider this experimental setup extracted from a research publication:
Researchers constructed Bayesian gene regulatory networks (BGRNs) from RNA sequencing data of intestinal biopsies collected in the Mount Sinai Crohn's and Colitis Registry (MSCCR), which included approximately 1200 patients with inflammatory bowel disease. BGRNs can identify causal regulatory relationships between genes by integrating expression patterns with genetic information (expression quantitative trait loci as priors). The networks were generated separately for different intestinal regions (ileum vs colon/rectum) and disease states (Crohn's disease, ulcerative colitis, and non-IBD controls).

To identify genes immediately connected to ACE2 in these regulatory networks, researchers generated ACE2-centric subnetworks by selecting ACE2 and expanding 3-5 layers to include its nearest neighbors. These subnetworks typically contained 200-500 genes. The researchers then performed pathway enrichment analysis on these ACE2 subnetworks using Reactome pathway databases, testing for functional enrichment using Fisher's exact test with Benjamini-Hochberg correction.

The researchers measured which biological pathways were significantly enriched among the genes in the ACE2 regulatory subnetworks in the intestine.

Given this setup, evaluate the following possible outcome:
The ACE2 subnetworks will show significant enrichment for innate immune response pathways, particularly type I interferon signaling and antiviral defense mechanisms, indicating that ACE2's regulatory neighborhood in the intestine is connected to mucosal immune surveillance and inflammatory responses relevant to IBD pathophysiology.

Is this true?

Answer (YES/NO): NO